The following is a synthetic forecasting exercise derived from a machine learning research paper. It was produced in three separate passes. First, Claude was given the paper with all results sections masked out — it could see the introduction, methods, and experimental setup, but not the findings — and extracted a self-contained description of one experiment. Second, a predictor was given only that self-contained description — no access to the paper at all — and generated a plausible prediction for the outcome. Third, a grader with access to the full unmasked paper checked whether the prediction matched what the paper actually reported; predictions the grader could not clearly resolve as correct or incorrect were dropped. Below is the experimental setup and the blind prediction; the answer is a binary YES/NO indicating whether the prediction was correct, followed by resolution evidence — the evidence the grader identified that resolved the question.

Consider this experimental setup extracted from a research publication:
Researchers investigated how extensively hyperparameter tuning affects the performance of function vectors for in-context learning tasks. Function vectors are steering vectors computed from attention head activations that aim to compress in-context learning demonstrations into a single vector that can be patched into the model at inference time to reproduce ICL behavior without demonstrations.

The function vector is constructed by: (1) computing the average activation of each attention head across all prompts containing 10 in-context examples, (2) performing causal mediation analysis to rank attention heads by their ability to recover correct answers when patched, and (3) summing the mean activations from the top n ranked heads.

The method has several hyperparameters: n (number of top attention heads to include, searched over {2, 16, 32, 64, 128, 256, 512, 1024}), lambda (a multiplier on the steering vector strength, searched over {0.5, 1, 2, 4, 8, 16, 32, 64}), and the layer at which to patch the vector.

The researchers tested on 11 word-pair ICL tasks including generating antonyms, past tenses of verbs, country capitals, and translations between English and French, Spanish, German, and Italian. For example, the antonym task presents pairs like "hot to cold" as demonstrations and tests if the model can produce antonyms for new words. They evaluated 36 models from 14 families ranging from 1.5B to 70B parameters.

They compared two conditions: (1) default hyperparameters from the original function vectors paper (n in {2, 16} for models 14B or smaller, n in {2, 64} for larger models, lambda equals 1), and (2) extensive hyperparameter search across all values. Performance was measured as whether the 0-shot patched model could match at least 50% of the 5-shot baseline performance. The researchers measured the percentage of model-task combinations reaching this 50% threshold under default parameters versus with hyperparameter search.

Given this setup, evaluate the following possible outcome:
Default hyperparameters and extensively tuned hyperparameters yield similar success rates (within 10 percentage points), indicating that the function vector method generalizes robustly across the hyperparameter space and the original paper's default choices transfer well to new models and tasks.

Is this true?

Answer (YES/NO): NO